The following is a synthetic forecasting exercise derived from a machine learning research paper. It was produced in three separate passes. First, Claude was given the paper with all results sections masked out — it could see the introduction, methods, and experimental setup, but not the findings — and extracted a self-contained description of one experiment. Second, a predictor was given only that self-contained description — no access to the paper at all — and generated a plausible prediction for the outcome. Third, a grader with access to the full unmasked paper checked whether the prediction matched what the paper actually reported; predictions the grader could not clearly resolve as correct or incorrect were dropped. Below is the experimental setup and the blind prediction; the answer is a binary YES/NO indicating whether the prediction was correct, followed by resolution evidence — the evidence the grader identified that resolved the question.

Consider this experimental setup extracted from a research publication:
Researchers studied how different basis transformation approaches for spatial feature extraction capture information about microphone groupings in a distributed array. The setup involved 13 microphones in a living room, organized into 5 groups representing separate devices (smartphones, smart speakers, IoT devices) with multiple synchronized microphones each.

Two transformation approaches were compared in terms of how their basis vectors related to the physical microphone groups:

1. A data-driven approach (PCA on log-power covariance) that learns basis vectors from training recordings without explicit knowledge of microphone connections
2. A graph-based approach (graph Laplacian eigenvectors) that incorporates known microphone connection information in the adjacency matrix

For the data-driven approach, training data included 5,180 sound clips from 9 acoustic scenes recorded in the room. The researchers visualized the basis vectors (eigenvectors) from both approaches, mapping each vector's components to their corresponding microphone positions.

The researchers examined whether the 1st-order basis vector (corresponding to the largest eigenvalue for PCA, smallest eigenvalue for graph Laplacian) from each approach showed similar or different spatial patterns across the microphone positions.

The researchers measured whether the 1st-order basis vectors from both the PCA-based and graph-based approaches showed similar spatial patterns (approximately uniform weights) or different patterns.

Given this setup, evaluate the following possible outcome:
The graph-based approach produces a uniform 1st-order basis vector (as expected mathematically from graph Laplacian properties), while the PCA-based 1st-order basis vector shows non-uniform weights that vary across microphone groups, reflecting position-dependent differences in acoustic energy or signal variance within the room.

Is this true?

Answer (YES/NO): NO